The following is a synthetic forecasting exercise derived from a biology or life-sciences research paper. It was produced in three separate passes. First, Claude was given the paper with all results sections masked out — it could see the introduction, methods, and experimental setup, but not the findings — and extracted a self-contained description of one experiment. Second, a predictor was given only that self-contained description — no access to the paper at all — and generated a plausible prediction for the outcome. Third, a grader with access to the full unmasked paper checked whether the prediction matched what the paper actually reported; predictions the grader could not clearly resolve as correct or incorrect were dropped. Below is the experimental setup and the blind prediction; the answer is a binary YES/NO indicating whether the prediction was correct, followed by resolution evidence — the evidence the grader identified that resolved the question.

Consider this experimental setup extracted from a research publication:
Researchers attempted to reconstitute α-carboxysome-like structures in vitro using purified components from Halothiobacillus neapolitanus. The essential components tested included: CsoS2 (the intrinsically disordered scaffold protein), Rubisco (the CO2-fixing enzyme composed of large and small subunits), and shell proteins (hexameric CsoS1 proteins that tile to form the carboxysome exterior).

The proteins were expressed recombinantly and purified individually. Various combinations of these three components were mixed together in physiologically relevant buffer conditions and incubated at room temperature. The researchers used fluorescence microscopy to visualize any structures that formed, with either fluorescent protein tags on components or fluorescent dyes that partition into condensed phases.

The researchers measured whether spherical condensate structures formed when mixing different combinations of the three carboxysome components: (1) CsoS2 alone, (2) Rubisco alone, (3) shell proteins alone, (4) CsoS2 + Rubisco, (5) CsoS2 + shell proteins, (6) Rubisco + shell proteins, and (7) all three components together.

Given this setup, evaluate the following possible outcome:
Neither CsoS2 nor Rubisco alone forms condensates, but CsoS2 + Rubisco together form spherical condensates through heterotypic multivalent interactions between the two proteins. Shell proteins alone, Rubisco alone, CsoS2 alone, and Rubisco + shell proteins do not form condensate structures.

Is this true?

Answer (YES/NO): NO